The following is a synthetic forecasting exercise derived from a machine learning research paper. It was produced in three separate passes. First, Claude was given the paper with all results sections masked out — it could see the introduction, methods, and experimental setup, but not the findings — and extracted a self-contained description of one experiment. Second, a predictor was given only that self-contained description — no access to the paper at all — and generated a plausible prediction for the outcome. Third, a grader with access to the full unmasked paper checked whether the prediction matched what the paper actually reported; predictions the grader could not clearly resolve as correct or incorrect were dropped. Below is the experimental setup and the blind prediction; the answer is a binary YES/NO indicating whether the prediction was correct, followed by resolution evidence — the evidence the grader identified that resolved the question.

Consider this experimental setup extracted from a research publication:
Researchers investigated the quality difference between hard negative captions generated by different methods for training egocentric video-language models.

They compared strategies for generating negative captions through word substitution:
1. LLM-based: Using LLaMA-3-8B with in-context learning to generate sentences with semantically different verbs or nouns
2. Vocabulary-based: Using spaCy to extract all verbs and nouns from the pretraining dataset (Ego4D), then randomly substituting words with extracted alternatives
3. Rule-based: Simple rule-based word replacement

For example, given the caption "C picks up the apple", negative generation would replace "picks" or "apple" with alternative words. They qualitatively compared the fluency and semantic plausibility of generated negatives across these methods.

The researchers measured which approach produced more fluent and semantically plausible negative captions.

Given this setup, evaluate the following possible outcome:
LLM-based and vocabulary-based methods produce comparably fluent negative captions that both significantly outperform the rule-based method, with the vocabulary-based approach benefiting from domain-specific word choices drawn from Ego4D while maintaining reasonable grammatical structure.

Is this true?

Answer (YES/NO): NO